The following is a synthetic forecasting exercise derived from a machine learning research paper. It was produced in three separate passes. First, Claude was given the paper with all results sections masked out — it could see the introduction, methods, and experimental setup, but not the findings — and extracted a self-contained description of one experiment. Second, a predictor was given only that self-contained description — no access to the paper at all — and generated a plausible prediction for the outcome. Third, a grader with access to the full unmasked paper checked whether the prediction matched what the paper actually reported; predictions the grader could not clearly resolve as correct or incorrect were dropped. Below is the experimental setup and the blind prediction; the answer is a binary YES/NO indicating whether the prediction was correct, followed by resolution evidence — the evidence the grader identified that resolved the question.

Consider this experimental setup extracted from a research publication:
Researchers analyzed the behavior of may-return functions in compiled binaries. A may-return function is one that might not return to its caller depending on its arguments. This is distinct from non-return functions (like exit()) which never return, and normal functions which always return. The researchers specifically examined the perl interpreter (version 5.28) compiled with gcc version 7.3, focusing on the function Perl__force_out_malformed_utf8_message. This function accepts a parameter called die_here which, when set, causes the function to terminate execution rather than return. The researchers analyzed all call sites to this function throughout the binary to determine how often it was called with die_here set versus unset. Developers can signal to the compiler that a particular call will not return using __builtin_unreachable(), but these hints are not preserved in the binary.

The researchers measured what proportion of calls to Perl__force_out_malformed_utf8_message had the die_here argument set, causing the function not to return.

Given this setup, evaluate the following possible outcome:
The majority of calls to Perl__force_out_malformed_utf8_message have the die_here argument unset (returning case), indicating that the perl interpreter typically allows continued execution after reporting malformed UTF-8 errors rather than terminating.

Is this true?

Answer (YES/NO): NO